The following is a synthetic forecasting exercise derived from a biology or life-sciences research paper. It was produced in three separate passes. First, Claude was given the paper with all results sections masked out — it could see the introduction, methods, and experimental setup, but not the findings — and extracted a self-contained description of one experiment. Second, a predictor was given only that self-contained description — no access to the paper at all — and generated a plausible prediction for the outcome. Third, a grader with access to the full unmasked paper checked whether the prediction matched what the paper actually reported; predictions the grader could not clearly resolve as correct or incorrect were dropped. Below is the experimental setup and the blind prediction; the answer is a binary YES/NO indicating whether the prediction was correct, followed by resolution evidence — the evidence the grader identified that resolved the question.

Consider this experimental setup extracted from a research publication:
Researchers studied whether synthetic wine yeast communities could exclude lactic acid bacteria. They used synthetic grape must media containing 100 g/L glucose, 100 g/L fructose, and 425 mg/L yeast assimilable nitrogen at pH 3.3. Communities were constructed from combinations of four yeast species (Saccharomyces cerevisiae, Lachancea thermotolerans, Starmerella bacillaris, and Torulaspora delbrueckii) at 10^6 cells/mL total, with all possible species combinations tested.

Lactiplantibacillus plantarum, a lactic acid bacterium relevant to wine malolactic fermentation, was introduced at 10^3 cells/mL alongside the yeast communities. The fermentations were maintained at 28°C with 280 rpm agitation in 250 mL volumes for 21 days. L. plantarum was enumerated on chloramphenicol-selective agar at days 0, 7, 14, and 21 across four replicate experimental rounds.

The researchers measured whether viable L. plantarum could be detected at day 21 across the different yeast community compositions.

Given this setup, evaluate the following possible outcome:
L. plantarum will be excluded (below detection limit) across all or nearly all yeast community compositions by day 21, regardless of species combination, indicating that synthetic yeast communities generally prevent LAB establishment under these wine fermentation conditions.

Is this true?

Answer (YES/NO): YES